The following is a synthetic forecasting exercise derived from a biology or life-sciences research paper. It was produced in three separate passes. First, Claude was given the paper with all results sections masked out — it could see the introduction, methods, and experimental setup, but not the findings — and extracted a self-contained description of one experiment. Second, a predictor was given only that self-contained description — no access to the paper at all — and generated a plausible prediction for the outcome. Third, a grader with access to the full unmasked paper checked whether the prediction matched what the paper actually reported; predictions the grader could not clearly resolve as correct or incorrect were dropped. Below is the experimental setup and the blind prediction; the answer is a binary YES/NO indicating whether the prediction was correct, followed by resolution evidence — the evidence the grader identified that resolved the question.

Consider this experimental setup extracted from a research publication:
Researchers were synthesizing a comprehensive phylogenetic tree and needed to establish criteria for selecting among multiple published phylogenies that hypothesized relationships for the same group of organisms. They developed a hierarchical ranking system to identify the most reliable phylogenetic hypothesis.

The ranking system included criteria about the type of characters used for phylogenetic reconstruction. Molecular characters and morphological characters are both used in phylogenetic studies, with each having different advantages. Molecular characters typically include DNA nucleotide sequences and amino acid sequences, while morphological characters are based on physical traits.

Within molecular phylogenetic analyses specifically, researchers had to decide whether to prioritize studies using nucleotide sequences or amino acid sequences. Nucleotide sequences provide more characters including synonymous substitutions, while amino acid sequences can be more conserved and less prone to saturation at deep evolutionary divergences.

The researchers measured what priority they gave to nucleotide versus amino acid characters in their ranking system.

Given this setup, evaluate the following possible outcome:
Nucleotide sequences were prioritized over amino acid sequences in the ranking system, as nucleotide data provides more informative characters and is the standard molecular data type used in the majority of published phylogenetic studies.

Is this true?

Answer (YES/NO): YES